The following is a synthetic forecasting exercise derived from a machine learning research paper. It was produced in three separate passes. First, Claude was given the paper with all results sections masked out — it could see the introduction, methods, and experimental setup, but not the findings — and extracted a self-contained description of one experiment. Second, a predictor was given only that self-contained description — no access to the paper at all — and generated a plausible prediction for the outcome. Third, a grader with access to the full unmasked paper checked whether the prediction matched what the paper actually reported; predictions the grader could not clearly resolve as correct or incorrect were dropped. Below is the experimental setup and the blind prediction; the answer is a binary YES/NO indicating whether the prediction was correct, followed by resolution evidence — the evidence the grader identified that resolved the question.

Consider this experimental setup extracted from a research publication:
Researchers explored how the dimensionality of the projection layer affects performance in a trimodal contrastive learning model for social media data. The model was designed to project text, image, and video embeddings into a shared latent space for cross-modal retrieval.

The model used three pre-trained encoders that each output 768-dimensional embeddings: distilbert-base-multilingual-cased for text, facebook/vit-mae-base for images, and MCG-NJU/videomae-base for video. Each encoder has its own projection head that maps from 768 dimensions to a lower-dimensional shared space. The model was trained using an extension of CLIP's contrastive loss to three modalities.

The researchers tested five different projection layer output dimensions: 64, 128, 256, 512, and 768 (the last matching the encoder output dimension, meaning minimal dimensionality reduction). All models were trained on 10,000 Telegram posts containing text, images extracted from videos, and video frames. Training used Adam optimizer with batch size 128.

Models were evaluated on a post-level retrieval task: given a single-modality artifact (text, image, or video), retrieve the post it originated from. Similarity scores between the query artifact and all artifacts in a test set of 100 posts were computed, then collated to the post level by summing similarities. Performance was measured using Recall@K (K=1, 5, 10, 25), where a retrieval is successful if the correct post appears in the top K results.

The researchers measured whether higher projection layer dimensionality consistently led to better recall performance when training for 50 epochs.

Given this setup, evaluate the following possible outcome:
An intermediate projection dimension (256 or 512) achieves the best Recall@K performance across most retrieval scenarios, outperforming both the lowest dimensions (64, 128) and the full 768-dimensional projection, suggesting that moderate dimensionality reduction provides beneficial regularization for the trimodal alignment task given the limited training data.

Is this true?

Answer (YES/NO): YES